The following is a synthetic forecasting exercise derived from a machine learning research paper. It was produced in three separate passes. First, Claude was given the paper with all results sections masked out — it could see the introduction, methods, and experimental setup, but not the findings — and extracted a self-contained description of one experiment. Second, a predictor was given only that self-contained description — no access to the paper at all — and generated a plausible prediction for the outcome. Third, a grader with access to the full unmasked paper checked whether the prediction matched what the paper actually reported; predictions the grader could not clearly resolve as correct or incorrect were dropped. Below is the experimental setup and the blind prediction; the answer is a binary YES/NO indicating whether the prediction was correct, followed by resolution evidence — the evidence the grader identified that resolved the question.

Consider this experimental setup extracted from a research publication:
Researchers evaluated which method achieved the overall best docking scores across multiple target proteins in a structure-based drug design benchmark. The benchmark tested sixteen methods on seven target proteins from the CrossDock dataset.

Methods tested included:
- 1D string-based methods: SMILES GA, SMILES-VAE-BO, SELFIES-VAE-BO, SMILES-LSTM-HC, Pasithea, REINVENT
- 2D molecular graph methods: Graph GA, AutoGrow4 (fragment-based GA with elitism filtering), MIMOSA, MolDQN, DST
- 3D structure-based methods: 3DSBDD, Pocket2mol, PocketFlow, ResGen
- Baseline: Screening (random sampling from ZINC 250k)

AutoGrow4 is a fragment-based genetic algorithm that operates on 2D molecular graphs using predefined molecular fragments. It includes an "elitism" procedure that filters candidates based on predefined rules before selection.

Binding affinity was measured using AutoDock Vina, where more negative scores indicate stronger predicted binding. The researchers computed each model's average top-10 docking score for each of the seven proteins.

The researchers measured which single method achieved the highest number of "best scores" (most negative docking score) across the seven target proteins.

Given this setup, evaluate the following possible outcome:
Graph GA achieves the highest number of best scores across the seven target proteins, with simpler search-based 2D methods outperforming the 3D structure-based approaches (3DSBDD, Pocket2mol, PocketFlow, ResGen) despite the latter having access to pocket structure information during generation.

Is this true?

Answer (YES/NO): NO